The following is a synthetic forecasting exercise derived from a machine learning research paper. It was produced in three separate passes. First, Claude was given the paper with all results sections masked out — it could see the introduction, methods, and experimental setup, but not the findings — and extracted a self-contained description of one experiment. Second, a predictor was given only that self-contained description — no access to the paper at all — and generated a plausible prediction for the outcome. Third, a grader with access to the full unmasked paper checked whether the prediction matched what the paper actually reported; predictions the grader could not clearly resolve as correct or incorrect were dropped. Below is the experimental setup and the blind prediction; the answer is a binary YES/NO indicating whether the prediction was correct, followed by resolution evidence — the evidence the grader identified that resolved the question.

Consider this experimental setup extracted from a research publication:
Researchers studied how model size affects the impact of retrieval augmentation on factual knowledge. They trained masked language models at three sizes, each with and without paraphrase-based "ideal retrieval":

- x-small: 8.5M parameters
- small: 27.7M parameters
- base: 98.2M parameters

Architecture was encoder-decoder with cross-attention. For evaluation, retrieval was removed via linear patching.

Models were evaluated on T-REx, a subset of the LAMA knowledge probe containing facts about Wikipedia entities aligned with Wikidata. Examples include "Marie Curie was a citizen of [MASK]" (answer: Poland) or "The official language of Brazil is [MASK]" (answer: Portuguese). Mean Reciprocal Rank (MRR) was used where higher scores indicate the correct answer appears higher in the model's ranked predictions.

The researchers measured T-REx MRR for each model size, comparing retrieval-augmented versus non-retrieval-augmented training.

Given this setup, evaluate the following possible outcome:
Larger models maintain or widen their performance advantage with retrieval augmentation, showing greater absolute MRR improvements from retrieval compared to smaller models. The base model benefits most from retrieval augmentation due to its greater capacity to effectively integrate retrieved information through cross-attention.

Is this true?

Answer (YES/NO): NO